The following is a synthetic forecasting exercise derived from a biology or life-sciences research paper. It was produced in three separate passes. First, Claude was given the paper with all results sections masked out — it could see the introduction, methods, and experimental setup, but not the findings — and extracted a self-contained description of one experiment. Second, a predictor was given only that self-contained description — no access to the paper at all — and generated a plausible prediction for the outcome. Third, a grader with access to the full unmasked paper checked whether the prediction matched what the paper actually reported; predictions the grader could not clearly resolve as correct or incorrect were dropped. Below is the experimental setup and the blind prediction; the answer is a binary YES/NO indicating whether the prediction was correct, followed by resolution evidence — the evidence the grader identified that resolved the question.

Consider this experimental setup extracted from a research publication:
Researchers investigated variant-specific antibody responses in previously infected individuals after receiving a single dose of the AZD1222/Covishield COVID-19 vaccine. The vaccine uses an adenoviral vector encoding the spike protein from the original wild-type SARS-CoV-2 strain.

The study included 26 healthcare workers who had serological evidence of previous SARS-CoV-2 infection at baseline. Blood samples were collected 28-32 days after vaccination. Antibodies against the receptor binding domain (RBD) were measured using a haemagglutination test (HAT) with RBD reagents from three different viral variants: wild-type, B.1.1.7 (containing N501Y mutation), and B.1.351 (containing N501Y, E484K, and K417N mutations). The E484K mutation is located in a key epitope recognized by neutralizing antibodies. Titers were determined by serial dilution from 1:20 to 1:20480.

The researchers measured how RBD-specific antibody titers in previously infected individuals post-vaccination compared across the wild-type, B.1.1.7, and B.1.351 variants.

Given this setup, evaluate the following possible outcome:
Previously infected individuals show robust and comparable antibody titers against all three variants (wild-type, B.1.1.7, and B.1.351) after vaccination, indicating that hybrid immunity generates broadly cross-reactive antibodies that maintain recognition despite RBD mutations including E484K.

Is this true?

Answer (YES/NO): NO